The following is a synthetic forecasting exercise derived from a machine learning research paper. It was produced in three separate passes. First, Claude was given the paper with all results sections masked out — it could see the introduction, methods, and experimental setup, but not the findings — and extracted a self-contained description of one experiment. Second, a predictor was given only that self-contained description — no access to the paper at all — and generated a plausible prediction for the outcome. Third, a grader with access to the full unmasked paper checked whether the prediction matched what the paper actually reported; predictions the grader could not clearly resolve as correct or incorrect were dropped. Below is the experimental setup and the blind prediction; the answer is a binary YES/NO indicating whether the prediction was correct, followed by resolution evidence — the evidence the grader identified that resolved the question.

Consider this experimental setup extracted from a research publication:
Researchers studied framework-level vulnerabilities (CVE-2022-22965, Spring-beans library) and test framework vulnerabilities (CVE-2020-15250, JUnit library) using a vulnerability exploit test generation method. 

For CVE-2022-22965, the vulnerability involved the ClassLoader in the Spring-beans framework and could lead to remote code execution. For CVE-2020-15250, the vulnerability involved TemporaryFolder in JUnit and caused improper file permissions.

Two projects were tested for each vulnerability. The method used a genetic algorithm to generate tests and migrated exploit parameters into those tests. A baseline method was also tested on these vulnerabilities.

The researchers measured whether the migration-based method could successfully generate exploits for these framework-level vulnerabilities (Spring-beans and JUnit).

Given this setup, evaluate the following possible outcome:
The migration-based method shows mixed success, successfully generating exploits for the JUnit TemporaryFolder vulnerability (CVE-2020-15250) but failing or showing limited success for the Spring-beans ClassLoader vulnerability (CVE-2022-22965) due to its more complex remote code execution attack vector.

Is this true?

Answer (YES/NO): NO